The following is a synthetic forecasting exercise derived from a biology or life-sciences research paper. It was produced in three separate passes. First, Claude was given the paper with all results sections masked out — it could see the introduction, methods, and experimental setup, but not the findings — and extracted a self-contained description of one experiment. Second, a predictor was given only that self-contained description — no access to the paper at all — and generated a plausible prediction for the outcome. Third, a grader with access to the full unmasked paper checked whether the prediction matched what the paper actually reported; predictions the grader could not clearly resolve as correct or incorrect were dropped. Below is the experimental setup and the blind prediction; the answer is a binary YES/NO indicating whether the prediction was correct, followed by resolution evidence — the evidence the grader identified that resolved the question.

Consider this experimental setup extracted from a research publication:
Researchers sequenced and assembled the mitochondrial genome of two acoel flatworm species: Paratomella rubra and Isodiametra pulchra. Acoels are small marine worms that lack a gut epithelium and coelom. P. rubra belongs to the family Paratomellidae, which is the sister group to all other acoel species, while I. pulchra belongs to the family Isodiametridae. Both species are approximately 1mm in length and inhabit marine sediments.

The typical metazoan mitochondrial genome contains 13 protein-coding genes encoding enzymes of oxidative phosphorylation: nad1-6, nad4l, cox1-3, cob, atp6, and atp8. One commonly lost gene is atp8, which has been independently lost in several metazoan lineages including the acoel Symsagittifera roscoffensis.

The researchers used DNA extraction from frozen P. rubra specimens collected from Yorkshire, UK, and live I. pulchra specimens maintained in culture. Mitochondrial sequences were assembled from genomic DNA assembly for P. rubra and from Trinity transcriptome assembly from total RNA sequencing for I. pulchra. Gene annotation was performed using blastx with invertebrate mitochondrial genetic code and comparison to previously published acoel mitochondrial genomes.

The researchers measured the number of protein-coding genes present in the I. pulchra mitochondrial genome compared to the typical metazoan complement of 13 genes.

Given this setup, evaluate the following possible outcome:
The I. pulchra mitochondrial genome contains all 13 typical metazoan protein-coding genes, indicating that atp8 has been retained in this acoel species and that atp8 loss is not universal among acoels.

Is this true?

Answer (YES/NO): NO